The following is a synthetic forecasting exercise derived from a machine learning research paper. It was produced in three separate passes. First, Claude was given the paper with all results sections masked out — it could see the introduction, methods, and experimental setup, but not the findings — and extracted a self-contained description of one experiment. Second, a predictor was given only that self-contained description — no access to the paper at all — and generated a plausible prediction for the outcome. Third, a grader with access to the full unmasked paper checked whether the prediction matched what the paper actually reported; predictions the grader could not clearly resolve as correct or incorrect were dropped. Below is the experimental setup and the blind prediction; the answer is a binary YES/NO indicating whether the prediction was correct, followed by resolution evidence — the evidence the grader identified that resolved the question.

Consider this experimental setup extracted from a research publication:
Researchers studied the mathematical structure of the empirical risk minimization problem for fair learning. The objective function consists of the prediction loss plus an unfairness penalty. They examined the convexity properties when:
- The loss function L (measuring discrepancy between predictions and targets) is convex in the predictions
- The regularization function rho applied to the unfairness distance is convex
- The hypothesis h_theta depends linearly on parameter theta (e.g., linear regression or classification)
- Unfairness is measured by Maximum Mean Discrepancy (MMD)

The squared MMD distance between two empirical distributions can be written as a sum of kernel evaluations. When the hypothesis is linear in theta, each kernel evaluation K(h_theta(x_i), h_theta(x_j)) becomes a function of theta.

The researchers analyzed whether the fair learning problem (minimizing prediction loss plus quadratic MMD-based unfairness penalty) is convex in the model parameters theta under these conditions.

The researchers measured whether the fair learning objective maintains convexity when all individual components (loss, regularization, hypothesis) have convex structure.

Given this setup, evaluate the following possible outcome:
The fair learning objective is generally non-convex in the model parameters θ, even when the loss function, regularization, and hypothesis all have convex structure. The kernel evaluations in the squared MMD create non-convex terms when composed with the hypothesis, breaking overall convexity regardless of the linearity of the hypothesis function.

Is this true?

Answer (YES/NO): YES